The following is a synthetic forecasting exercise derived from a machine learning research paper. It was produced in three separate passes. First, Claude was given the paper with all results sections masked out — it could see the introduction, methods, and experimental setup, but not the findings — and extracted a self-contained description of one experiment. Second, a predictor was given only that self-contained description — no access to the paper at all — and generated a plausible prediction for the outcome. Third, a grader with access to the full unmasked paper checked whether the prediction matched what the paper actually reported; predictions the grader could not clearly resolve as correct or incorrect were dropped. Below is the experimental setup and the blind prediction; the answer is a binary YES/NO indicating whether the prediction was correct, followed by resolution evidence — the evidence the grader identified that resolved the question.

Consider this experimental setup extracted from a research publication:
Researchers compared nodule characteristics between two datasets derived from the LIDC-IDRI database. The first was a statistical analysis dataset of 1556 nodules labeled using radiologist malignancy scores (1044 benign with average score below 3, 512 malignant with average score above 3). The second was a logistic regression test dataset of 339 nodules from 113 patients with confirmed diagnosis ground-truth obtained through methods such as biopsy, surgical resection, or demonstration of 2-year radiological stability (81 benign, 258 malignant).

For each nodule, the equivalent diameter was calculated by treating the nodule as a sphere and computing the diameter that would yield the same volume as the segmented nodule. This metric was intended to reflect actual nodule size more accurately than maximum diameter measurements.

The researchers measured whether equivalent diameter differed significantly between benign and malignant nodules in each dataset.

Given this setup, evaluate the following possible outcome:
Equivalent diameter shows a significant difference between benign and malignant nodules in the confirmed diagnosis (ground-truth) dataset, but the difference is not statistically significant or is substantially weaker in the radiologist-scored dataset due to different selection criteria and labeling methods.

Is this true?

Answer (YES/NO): NO